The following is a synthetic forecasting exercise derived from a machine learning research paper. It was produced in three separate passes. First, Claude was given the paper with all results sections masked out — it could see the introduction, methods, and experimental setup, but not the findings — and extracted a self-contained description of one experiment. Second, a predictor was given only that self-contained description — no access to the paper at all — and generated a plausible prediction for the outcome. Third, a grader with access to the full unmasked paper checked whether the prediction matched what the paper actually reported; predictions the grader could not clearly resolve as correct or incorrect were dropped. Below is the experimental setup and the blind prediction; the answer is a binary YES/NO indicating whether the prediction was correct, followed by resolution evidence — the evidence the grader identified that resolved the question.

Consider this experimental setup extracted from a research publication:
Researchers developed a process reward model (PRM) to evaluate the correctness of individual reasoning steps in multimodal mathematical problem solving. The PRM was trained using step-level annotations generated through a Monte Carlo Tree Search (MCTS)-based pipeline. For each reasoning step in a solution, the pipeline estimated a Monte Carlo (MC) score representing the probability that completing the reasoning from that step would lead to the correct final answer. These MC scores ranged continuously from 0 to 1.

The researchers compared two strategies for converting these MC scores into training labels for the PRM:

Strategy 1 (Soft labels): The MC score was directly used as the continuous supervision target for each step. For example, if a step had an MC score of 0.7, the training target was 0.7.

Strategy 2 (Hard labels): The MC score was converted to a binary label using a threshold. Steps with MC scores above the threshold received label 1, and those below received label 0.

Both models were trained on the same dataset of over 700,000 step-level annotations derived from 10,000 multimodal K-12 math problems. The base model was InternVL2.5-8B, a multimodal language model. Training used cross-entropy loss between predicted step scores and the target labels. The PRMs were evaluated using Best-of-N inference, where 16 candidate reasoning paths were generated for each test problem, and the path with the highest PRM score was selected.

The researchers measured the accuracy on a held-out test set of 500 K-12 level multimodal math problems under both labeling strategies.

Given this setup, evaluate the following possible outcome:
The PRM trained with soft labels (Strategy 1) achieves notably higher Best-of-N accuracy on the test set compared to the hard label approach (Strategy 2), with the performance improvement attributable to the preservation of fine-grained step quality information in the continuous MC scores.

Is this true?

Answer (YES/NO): YES